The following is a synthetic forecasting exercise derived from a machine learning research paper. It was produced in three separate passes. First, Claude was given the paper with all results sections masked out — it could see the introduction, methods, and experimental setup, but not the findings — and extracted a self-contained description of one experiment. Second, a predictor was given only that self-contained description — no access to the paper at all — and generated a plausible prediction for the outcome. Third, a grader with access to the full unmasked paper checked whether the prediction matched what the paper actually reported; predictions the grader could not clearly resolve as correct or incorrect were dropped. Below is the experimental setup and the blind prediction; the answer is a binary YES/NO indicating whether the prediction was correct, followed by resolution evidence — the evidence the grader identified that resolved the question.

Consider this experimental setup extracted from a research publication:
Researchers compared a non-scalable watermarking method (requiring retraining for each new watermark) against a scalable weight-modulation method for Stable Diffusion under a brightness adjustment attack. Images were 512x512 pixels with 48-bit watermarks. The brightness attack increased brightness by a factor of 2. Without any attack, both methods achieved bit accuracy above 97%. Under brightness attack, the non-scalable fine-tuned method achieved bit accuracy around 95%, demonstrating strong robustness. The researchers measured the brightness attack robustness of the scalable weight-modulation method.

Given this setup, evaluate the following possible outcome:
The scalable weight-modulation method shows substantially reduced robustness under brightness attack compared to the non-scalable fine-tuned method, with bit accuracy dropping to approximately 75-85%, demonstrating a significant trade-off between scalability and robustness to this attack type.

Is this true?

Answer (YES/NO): NO